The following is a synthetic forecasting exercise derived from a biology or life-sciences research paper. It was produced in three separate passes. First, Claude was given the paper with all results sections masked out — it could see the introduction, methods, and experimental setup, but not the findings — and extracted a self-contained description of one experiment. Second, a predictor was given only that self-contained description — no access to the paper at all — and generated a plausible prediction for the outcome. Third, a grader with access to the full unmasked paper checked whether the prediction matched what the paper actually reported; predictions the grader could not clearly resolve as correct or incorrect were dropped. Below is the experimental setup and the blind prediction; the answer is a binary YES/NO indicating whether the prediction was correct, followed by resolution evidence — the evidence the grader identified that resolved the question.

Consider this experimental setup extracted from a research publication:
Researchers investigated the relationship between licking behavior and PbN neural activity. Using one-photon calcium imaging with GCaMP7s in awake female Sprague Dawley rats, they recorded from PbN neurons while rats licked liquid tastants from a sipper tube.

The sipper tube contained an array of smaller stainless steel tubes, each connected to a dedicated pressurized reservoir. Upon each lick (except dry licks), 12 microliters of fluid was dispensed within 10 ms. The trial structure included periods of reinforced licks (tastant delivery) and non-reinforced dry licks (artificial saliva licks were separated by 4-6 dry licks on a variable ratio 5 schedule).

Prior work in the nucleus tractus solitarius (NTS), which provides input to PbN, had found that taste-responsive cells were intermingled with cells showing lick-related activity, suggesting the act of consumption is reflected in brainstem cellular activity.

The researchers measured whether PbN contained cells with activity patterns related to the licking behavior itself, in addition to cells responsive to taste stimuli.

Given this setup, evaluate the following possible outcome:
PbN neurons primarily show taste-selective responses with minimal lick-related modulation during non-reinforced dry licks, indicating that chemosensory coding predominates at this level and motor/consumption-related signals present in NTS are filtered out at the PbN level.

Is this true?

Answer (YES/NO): NO